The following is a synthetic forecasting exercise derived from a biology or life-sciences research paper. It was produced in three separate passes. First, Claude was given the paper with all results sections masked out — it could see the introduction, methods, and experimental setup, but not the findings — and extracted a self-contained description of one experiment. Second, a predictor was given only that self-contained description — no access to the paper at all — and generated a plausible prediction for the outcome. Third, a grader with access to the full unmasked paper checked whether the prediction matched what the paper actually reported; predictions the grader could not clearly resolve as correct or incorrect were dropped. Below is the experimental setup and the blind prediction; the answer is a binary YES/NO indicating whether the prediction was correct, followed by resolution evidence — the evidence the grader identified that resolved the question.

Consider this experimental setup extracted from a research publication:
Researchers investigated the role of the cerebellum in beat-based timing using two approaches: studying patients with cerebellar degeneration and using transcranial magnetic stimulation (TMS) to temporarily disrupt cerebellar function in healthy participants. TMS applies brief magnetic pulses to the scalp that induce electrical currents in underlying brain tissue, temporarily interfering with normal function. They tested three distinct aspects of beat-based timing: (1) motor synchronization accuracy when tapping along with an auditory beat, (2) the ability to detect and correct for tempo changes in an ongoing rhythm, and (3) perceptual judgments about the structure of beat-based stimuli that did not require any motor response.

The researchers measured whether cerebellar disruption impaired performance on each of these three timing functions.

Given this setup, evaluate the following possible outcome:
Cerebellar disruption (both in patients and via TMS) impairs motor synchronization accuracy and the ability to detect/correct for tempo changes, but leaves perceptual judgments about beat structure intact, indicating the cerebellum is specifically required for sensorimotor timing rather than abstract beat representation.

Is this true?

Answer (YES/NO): YES